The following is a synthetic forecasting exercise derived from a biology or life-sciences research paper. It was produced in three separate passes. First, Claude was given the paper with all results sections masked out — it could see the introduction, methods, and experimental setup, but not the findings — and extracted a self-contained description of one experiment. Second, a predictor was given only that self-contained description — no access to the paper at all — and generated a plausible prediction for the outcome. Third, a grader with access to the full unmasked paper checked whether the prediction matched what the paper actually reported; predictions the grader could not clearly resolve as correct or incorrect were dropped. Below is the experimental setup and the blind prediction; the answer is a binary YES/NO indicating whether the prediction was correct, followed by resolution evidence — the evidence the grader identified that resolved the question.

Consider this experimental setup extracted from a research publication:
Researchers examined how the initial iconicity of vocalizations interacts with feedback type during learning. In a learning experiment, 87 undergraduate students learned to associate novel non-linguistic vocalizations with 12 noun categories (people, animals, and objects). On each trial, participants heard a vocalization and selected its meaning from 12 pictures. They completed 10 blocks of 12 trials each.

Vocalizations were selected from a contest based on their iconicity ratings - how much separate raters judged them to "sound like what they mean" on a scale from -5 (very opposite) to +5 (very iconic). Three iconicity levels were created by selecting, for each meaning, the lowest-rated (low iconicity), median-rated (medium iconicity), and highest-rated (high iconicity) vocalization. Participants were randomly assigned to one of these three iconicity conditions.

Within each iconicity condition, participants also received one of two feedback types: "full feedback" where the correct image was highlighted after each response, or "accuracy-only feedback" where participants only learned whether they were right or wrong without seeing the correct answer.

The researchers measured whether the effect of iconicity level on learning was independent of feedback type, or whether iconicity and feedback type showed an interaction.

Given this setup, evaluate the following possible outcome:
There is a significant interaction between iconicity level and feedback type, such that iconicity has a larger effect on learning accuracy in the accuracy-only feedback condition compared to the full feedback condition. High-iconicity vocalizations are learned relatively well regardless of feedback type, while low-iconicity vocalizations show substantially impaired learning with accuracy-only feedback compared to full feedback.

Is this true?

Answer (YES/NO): YES